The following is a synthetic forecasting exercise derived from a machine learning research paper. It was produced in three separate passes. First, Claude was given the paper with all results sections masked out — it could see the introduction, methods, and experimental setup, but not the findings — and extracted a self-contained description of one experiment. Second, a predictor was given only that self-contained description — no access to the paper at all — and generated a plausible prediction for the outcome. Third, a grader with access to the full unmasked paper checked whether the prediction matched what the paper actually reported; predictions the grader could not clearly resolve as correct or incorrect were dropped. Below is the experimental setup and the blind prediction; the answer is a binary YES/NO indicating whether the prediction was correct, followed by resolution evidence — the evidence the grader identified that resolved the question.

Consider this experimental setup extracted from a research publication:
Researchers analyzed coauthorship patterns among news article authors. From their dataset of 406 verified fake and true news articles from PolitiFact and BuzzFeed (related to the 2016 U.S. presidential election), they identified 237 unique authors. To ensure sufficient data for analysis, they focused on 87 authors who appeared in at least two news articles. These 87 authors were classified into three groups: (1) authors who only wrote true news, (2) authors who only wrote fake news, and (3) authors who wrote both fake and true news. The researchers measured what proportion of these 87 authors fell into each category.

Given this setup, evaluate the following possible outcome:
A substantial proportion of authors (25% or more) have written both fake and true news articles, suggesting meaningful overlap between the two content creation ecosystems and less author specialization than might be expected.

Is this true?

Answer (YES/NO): NO